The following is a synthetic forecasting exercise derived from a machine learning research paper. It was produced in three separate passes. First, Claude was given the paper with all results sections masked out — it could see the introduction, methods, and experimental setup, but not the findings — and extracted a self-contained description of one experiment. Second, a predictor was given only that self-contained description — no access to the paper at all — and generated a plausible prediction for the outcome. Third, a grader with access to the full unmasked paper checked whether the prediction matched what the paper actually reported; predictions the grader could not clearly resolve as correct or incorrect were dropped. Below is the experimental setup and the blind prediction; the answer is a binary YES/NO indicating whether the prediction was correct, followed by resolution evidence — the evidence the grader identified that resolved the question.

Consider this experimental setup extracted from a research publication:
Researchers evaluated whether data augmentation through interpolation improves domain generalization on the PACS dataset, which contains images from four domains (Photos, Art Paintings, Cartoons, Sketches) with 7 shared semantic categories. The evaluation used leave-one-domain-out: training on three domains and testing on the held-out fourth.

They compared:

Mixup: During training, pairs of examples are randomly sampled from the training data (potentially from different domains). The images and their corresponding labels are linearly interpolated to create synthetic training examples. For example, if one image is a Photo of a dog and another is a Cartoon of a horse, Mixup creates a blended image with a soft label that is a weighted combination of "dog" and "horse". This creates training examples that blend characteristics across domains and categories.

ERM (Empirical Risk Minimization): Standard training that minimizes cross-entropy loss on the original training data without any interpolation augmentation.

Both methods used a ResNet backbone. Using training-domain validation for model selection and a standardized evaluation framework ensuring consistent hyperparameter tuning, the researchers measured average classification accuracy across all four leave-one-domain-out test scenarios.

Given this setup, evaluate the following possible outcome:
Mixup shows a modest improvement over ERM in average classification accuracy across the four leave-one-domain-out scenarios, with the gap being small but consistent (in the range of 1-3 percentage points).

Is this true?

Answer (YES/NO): NO